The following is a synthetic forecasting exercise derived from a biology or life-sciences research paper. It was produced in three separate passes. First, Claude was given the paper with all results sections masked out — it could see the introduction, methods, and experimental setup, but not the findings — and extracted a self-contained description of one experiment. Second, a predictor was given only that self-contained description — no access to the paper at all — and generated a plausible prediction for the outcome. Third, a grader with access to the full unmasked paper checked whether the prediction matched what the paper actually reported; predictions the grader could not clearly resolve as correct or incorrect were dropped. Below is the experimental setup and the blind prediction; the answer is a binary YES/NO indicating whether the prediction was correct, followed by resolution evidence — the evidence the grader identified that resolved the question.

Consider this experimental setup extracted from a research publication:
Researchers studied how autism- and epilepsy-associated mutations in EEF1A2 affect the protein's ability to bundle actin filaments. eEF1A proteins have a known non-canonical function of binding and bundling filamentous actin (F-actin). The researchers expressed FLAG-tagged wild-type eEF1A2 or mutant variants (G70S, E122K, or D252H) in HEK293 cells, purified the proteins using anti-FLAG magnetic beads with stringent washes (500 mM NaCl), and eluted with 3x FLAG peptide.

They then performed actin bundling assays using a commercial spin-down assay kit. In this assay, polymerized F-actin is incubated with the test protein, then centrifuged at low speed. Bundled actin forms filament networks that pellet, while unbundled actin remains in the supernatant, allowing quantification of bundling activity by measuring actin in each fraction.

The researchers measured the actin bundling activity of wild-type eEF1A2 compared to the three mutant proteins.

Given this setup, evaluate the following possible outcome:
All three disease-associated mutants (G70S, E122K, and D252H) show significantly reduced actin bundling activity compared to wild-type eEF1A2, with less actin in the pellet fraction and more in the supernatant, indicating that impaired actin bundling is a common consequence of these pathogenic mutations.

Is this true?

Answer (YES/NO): NO